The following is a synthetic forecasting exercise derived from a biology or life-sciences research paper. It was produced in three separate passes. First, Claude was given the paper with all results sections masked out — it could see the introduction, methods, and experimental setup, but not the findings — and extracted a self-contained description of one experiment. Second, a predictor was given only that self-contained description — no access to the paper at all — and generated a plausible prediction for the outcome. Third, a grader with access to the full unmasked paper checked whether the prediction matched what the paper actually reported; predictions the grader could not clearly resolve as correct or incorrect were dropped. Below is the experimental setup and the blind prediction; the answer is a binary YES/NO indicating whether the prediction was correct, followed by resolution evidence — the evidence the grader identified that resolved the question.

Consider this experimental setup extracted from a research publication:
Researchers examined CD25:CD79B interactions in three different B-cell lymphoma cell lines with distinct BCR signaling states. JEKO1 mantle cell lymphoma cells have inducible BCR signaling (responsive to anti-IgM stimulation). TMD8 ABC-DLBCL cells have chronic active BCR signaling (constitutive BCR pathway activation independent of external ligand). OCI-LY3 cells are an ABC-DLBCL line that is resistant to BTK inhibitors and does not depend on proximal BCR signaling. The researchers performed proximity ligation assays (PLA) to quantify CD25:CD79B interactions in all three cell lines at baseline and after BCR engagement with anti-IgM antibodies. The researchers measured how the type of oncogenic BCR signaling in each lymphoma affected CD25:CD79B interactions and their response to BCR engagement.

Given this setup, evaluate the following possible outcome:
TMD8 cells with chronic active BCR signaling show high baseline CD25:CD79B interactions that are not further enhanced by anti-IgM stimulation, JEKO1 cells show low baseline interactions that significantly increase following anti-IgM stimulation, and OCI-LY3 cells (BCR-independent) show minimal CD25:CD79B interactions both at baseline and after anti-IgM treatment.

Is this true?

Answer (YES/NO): NO